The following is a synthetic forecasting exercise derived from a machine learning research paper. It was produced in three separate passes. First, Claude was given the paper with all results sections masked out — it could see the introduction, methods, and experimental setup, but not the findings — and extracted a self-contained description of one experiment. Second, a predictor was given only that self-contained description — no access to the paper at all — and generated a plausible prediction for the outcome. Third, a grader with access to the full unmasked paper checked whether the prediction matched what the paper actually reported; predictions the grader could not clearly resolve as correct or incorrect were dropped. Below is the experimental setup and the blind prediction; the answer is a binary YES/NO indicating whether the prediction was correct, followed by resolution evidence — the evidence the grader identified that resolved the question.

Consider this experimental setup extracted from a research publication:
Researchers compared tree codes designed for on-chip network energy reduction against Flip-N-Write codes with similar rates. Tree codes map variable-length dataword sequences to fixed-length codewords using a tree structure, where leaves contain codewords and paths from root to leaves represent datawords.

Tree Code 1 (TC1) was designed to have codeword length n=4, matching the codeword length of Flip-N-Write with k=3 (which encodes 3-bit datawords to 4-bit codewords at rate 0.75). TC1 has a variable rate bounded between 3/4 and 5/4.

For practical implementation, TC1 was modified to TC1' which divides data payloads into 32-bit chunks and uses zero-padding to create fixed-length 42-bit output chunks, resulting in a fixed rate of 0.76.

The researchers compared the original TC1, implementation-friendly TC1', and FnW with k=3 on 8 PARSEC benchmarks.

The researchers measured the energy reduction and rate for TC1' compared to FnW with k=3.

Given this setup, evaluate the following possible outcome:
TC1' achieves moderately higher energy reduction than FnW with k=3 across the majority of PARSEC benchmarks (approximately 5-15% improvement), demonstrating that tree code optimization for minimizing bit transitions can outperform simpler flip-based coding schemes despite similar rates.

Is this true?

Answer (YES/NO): NO